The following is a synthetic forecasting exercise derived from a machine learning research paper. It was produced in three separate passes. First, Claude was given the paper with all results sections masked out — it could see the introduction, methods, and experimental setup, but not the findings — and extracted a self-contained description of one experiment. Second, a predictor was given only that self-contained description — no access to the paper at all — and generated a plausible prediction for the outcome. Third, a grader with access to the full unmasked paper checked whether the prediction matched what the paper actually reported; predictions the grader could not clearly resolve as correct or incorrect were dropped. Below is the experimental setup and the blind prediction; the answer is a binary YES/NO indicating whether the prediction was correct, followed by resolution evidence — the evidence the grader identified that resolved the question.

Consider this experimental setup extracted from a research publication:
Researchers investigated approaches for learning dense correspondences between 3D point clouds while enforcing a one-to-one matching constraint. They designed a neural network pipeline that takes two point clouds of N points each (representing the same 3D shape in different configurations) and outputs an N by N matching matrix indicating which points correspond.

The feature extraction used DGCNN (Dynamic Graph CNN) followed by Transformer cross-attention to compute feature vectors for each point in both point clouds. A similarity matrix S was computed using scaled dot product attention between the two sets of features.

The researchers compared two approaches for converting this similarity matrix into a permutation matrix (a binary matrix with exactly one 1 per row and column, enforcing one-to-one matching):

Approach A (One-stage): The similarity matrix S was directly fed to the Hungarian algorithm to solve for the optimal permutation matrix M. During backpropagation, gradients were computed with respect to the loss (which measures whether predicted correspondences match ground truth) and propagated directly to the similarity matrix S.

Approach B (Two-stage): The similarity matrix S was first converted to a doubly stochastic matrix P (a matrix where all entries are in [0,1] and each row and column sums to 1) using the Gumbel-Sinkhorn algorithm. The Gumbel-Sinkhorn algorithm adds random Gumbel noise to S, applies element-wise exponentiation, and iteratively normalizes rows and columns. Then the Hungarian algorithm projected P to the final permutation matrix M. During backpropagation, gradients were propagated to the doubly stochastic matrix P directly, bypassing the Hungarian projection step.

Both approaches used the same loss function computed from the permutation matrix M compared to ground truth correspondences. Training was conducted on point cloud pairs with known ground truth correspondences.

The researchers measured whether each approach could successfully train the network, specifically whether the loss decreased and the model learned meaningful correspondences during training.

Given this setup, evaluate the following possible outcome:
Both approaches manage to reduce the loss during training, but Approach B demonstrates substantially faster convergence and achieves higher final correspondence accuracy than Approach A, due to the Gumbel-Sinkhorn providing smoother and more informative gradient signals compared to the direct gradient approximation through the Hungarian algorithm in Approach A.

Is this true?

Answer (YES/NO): NO